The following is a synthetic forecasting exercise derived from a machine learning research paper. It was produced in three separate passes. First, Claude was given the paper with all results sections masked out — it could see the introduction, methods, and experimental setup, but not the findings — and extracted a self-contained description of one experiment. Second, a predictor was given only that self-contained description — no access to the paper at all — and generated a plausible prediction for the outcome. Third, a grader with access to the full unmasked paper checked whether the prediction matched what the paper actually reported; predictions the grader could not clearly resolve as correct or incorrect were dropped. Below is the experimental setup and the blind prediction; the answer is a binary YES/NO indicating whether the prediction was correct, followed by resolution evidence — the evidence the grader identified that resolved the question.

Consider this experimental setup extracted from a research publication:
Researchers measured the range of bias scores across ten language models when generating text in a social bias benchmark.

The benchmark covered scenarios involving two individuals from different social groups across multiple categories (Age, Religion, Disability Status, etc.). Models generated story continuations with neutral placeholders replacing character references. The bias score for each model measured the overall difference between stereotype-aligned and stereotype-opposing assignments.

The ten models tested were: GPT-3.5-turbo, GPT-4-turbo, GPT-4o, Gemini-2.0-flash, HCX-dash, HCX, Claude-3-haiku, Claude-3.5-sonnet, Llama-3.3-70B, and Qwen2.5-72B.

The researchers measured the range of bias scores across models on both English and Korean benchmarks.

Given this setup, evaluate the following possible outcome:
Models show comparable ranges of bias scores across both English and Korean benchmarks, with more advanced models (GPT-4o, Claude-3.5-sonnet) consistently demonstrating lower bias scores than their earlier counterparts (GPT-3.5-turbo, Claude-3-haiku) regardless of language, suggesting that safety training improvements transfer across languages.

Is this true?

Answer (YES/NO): NO